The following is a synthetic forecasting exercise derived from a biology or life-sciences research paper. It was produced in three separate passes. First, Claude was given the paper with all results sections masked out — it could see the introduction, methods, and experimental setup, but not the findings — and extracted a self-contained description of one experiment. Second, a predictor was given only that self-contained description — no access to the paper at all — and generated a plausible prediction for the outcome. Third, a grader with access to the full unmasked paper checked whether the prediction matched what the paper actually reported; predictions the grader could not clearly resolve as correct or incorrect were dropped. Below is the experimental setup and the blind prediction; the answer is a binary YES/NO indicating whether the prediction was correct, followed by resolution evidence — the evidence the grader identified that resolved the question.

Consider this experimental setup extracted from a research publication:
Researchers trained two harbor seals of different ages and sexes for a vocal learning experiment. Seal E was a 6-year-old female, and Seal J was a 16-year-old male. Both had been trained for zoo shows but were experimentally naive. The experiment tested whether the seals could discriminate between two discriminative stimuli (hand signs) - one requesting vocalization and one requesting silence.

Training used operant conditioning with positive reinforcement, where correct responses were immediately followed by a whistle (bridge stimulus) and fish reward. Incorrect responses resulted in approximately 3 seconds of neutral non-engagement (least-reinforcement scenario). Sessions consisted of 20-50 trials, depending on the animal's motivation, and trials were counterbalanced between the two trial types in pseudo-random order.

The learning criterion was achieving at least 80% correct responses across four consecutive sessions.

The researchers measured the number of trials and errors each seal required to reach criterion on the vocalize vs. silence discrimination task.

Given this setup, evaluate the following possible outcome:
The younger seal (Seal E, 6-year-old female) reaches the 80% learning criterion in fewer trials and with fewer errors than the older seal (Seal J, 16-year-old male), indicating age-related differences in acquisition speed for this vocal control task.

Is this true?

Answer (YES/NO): NO